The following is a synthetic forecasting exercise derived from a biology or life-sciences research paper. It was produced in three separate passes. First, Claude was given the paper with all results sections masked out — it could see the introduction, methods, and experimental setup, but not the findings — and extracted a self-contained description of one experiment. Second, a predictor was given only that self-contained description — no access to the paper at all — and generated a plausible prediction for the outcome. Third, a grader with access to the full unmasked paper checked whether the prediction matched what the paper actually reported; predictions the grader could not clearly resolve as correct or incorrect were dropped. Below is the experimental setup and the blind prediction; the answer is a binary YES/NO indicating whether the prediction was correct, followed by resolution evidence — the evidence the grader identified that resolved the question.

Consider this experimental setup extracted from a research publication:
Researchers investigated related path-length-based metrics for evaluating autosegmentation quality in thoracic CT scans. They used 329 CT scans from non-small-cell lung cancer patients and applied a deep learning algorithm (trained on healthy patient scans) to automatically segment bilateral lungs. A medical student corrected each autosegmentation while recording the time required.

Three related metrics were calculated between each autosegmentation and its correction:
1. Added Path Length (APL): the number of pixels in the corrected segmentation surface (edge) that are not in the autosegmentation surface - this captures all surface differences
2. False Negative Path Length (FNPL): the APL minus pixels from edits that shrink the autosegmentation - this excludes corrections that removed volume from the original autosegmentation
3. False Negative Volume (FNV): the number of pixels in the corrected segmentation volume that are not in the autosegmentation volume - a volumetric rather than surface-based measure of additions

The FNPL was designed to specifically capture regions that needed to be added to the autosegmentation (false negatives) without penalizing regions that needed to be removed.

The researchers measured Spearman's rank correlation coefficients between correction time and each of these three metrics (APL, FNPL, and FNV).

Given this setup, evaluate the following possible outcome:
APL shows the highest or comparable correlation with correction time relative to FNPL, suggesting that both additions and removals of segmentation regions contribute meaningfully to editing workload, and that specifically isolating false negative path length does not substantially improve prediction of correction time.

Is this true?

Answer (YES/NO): YES